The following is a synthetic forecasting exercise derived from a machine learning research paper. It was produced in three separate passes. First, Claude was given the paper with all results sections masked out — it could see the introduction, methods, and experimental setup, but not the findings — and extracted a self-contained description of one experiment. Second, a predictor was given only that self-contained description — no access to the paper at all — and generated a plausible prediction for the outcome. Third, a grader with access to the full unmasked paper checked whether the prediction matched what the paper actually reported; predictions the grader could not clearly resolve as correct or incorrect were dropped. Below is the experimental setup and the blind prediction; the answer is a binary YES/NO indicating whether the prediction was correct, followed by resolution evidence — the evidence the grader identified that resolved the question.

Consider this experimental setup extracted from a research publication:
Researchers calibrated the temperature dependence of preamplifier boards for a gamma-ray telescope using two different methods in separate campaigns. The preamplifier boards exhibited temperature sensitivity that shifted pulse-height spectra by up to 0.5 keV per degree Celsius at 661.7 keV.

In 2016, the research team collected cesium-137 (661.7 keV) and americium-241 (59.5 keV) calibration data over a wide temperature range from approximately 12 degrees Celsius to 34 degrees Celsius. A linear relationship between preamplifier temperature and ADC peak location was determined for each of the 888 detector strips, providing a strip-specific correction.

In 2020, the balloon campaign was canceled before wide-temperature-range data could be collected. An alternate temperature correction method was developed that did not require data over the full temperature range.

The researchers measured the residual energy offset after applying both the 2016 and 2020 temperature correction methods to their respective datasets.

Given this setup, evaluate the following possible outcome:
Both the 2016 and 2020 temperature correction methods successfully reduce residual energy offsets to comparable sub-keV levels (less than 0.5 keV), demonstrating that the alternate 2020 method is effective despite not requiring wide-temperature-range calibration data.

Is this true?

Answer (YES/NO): NO